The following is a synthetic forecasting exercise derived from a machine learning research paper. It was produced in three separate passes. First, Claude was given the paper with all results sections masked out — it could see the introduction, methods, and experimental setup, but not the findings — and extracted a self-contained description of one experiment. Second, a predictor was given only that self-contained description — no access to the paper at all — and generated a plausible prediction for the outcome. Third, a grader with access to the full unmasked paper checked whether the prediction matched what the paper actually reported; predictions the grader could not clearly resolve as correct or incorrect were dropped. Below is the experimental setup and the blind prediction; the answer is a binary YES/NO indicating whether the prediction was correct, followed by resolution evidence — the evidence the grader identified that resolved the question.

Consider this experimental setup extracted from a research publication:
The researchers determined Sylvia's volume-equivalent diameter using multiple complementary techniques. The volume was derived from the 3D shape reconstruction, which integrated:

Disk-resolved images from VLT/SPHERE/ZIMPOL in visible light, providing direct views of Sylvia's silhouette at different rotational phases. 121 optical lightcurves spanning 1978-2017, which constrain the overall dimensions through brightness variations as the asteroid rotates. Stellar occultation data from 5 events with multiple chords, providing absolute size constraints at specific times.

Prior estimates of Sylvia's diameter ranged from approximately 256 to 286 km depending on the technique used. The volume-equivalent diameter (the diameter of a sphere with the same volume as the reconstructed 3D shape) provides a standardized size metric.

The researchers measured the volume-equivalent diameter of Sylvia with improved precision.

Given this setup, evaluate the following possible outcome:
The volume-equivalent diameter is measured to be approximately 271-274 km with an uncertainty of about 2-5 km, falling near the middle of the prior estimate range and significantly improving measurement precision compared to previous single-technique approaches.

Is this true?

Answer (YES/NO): YES